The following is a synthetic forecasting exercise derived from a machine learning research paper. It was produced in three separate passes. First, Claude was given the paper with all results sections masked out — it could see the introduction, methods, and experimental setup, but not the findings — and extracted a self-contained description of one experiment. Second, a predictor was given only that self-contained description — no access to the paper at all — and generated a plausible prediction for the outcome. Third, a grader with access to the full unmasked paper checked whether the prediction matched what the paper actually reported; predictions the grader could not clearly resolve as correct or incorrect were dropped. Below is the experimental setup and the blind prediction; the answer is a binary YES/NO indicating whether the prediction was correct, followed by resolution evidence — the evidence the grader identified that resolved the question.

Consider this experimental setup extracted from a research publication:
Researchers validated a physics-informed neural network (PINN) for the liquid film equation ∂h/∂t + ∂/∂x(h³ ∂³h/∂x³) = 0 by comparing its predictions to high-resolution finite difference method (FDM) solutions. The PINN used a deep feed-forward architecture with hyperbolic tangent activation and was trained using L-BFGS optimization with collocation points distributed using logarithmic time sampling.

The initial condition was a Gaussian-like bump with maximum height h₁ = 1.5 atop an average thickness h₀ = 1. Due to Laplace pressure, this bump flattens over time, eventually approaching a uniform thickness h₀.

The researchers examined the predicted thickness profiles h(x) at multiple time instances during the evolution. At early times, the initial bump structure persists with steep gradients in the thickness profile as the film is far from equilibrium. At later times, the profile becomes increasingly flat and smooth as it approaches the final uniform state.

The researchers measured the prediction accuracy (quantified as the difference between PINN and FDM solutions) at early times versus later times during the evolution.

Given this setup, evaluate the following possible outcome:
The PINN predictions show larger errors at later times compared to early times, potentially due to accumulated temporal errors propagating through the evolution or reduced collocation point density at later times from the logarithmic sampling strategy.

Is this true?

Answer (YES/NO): NO